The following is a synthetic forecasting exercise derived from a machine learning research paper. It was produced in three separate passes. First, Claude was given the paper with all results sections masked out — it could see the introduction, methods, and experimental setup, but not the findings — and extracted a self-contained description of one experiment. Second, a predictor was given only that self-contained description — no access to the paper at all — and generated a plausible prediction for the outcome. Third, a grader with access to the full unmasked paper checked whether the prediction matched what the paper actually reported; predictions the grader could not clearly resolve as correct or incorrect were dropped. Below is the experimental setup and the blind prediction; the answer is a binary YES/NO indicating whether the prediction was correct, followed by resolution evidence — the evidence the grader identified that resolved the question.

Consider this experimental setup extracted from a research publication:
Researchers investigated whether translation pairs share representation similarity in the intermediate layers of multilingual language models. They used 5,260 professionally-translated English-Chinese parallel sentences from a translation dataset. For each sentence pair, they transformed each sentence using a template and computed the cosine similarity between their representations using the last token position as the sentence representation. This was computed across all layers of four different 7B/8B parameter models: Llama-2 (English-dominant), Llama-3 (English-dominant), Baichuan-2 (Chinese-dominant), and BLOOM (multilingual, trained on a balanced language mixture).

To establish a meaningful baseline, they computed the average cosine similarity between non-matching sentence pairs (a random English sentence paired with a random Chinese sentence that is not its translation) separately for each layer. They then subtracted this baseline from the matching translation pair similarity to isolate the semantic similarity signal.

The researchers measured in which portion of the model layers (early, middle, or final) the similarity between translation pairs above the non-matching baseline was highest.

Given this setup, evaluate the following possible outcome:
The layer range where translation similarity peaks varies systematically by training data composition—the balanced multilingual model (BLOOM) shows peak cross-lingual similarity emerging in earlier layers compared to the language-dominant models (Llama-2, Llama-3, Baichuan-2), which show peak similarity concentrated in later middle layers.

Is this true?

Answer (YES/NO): NO